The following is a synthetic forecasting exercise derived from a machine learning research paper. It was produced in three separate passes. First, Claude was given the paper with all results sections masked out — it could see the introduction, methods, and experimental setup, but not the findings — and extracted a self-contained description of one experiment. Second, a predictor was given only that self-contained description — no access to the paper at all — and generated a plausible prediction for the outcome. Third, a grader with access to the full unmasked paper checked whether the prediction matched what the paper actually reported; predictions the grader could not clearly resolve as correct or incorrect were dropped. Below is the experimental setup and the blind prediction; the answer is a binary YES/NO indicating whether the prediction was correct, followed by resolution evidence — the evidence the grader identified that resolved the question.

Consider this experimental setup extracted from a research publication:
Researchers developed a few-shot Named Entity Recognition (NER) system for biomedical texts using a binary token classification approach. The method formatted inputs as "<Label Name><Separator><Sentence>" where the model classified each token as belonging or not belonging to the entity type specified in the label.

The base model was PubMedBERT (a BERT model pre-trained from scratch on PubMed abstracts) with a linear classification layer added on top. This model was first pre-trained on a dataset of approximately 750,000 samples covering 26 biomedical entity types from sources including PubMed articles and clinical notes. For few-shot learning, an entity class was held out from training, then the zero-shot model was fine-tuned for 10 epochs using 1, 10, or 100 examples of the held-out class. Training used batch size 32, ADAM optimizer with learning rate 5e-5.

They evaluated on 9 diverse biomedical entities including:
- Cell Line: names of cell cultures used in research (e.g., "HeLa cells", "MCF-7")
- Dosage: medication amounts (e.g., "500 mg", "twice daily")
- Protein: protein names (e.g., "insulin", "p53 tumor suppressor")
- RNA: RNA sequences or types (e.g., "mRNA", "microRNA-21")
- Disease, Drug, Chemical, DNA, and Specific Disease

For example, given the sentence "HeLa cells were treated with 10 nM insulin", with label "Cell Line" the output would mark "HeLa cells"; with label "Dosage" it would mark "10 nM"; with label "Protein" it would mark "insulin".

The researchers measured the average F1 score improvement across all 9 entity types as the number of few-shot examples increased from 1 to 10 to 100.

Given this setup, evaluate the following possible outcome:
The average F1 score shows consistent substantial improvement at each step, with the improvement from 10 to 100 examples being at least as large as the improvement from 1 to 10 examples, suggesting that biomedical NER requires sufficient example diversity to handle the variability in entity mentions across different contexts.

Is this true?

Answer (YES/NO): NO